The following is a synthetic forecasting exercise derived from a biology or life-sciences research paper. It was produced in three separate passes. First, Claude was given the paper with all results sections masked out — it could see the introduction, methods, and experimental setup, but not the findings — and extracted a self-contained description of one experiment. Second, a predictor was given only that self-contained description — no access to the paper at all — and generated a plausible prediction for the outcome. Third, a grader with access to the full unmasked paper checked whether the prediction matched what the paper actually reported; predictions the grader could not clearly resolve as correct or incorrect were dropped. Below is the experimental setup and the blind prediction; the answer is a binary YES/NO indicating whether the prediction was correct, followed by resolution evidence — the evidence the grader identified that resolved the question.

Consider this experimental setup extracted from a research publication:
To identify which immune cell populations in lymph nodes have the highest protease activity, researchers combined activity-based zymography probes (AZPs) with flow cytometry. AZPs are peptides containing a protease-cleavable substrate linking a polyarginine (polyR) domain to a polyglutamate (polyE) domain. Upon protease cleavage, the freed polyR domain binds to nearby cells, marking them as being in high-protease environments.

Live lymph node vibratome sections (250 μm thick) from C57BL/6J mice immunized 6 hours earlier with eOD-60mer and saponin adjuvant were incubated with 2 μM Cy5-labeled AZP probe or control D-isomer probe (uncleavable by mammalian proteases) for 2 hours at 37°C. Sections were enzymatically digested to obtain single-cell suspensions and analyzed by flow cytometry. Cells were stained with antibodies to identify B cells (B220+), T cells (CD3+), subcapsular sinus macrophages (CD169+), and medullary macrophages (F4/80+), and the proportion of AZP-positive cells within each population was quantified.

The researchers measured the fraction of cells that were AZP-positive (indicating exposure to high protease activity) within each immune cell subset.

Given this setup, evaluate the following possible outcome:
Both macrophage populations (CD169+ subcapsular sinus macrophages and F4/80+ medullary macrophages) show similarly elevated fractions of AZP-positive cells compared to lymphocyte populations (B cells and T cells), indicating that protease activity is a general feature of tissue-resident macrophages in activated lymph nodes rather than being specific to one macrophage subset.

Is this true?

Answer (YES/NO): NO